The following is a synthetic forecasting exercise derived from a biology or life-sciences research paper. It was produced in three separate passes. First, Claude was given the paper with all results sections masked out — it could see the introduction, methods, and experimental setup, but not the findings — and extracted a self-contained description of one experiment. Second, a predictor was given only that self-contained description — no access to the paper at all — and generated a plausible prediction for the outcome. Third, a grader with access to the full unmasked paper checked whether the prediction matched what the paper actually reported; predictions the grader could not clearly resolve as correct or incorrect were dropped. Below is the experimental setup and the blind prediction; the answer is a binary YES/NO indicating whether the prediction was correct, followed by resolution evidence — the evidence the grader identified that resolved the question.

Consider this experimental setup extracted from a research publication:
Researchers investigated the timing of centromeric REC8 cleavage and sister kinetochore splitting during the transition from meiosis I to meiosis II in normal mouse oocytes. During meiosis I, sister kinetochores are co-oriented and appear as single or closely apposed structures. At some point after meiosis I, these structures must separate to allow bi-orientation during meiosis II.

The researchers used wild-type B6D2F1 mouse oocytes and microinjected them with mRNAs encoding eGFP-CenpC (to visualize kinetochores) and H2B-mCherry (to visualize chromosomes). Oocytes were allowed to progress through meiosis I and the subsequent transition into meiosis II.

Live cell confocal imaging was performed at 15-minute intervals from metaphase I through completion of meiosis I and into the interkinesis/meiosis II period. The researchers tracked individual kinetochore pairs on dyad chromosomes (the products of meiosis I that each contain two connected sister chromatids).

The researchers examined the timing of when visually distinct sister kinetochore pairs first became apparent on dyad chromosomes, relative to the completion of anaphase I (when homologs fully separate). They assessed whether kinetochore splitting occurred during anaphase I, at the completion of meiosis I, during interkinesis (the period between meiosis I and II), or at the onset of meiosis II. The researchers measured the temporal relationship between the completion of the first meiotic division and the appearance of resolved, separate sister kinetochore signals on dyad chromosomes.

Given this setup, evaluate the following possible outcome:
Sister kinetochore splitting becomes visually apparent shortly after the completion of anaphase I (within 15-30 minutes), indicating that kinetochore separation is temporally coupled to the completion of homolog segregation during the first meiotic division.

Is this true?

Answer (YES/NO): NO